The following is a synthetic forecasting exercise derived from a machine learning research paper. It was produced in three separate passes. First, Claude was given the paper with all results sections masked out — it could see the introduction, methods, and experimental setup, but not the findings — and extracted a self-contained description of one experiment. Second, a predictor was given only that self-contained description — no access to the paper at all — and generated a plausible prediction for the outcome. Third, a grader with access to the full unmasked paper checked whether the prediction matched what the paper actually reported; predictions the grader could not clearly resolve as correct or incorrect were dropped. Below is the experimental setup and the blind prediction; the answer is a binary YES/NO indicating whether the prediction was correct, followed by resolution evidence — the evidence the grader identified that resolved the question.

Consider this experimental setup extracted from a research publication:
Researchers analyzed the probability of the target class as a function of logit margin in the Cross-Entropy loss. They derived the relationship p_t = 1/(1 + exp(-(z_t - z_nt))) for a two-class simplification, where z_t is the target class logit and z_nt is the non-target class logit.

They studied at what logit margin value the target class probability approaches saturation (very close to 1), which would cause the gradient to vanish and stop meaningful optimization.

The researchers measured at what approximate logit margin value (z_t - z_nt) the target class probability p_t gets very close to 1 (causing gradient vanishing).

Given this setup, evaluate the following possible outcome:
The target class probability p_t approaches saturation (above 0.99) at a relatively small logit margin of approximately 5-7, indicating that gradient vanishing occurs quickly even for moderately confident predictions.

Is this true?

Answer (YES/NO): YES